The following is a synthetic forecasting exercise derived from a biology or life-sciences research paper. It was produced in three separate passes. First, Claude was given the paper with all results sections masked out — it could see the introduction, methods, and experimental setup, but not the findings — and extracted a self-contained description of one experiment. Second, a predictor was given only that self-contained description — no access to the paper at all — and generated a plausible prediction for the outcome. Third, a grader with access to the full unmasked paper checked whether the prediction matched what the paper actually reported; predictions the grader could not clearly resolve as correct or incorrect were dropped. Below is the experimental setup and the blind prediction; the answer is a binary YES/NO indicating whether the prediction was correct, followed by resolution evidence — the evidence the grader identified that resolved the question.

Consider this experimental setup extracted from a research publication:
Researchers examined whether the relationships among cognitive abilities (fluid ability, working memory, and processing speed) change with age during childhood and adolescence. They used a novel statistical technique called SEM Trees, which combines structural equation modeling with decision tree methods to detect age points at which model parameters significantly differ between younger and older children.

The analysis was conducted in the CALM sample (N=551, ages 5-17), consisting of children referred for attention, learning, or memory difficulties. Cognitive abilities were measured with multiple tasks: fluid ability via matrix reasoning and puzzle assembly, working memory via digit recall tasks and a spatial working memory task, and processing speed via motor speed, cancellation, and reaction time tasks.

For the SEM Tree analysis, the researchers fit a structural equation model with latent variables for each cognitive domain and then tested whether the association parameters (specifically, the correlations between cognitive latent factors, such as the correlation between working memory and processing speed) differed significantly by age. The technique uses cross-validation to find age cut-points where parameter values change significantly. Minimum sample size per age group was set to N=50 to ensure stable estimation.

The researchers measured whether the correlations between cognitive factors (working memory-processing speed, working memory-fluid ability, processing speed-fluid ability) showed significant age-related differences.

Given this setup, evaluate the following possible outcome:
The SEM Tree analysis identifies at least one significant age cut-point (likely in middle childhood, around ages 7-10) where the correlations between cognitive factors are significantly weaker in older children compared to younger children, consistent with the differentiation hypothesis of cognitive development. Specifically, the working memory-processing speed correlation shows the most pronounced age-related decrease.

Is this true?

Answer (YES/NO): NO